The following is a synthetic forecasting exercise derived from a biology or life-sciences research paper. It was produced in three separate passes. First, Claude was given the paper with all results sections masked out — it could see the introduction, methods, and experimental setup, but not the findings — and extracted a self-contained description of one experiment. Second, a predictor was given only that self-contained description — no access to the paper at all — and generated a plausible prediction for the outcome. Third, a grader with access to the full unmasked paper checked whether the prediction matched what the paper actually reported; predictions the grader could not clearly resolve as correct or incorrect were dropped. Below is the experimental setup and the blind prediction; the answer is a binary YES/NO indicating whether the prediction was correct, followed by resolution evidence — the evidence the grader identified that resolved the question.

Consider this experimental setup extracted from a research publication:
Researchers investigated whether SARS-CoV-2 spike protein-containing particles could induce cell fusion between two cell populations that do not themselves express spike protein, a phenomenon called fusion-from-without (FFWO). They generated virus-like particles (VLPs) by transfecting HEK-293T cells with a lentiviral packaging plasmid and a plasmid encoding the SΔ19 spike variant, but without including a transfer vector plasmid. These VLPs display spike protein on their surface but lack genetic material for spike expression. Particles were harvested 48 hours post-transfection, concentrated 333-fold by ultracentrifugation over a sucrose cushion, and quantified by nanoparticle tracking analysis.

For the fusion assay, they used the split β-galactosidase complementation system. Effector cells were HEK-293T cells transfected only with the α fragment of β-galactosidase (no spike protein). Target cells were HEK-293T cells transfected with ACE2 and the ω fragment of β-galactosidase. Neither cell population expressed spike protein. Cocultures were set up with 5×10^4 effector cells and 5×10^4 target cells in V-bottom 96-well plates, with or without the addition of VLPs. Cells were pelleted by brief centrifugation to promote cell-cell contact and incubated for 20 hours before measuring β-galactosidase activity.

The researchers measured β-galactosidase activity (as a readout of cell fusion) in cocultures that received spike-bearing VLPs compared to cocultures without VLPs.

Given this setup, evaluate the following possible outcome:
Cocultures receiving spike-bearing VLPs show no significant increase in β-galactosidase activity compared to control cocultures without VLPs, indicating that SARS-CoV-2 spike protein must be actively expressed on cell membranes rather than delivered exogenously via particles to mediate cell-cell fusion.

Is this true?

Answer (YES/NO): NO